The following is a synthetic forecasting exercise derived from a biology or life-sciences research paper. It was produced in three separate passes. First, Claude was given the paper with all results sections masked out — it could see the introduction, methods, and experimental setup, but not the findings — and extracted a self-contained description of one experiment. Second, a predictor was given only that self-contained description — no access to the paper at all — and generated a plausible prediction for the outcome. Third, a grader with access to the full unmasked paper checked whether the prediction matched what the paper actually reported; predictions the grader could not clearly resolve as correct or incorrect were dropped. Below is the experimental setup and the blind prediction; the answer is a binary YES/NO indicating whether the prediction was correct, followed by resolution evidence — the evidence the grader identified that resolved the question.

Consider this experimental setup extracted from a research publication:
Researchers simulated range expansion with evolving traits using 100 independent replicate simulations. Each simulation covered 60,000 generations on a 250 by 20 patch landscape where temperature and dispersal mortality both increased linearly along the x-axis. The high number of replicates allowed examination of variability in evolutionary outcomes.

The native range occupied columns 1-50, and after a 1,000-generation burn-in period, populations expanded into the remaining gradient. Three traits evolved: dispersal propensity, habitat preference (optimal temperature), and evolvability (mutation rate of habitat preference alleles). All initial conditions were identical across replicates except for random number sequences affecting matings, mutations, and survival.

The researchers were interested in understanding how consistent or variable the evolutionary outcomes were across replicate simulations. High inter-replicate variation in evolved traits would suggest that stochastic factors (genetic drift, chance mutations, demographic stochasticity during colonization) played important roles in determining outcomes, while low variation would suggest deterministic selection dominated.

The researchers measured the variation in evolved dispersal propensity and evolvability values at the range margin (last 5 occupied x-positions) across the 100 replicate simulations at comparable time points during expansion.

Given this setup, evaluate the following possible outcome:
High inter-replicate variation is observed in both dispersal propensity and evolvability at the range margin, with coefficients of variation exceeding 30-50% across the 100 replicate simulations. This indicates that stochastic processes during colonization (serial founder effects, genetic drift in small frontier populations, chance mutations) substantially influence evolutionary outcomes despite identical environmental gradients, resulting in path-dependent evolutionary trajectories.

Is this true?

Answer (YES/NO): NO